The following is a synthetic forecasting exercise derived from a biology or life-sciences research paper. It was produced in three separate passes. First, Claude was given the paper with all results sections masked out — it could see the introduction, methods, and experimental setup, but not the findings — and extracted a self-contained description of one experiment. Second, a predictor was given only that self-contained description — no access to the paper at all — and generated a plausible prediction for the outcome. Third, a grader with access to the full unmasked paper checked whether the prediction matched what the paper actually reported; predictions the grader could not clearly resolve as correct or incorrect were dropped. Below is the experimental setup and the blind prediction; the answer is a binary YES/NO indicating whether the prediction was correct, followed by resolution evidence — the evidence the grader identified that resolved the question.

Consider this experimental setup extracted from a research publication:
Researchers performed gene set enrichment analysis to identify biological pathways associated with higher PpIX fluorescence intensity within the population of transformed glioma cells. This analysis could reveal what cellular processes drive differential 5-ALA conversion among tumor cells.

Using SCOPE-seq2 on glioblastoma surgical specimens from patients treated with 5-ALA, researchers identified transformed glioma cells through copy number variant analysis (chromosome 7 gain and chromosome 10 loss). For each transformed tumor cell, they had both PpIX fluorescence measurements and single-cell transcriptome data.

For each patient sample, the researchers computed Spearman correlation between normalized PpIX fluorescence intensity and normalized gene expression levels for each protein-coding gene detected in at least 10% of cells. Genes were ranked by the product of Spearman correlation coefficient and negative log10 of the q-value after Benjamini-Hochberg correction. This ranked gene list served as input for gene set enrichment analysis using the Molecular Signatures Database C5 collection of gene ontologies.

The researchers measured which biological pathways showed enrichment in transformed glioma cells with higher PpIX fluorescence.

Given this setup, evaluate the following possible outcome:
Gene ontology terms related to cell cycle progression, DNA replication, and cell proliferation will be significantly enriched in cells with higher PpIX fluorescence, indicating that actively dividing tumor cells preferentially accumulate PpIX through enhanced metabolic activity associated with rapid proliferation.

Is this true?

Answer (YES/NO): NO